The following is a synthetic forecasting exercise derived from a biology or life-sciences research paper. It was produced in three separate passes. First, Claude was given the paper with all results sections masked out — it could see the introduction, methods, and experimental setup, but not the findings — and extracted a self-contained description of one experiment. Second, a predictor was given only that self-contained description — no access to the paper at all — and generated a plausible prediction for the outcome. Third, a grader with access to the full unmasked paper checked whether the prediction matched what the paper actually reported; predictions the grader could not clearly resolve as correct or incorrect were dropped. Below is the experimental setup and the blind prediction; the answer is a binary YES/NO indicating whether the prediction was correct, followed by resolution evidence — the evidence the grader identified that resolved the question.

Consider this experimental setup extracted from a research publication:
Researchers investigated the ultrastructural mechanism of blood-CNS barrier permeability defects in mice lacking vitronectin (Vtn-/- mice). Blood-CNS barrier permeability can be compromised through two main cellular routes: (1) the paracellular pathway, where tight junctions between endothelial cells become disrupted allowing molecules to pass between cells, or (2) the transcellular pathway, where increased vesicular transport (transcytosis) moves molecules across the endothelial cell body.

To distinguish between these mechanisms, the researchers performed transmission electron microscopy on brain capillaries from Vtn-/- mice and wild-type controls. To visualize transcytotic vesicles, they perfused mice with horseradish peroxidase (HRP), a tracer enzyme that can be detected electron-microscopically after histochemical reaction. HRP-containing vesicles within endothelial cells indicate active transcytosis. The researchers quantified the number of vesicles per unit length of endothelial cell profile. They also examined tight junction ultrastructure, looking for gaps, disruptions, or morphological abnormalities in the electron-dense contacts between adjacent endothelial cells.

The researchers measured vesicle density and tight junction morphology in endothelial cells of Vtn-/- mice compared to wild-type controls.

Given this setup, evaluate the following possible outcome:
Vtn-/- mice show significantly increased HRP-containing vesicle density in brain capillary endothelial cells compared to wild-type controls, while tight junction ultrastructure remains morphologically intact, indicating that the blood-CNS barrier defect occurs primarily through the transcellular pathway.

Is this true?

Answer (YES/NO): YES